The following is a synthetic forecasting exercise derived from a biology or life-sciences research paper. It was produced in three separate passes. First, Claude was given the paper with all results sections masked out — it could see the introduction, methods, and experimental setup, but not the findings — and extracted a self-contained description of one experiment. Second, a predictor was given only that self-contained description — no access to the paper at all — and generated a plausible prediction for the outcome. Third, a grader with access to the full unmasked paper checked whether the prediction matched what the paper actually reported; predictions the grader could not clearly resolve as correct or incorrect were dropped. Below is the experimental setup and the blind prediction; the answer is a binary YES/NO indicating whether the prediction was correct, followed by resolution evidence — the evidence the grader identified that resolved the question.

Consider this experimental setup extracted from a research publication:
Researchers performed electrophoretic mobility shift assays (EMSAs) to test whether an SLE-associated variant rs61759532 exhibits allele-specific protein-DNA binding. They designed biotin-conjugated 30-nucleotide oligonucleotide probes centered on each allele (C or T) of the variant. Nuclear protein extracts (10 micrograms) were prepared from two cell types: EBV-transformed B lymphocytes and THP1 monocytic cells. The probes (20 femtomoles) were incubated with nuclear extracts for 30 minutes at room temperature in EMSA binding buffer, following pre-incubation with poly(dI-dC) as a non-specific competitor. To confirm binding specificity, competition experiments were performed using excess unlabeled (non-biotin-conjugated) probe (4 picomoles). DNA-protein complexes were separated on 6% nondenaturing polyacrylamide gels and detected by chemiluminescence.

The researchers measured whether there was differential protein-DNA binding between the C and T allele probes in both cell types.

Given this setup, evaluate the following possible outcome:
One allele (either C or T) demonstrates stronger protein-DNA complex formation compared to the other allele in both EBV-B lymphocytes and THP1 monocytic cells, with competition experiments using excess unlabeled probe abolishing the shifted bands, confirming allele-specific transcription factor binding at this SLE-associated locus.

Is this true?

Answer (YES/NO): YES